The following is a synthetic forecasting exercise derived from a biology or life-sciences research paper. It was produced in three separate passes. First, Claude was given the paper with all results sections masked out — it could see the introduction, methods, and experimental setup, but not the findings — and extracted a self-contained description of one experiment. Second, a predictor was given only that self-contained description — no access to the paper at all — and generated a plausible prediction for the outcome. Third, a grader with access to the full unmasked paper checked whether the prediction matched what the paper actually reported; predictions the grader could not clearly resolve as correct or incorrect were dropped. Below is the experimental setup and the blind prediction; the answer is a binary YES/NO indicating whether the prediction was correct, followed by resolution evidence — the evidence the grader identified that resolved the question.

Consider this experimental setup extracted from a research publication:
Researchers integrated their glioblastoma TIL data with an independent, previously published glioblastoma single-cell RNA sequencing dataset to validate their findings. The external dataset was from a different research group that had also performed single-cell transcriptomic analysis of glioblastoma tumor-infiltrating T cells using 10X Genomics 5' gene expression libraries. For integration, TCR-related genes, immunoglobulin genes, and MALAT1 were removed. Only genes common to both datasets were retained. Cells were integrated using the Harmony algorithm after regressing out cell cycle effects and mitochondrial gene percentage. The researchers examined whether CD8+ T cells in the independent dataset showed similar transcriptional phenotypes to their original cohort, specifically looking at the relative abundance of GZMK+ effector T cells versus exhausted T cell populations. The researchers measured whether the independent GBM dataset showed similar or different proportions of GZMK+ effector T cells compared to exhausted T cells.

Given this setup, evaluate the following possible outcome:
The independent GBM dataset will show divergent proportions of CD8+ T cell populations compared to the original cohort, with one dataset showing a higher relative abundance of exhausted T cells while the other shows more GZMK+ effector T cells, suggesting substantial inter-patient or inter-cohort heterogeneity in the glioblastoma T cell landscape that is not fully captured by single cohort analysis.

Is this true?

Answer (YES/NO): NO